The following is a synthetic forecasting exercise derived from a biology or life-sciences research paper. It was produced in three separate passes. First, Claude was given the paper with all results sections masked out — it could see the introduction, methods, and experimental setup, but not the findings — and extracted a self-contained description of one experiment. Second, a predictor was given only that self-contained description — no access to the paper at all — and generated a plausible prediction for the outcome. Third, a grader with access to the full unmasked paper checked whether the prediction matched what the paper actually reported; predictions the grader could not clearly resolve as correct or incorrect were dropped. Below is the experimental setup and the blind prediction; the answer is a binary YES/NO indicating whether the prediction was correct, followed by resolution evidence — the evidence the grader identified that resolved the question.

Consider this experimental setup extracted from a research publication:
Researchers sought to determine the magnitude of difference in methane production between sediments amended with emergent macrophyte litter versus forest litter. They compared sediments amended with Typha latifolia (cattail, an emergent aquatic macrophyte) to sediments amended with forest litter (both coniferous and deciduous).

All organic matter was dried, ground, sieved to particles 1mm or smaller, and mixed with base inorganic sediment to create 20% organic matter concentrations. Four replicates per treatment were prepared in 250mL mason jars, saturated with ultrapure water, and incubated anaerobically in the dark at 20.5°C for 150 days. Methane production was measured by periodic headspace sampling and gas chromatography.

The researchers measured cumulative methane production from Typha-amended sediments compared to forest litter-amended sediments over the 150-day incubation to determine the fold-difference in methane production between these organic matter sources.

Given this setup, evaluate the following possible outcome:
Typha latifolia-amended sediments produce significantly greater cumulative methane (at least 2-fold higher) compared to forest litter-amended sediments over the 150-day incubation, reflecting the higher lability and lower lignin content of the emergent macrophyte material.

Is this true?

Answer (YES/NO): NO